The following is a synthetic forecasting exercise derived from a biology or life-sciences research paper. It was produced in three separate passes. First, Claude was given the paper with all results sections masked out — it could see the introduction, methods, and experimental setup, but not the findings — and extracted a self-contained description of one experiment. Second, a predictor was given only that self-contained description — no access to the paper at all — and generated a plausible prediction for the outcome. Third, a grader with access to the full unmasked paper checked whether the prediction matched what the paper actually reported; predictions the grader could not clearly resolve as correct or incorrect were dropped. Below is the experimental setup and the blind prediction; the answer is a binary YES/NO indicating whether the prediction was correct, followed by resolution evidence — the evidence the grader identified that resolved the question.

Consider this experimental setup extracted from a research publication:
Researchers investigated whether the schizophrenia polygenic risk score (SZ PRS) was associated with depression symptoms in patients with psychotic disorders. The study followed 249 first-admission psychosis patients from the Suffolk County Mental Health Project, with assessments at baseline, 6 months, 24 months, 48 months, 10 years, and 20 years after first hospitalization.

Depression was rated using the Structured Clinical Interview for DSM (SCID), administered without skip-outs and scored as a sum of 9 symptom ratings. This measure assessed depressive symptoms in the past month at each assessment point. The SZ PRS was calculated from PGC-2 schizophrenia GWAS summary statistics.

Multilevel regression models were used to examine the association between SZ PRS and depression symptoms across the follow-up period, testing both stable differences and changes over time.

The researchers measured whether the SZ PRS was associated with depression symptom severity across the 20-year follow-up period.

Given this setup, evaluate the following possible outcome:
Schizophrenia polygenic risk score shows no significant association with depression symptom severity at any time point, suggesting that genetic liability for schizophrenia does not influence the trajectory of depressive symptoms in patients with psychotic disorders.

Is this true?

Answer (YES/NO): YES